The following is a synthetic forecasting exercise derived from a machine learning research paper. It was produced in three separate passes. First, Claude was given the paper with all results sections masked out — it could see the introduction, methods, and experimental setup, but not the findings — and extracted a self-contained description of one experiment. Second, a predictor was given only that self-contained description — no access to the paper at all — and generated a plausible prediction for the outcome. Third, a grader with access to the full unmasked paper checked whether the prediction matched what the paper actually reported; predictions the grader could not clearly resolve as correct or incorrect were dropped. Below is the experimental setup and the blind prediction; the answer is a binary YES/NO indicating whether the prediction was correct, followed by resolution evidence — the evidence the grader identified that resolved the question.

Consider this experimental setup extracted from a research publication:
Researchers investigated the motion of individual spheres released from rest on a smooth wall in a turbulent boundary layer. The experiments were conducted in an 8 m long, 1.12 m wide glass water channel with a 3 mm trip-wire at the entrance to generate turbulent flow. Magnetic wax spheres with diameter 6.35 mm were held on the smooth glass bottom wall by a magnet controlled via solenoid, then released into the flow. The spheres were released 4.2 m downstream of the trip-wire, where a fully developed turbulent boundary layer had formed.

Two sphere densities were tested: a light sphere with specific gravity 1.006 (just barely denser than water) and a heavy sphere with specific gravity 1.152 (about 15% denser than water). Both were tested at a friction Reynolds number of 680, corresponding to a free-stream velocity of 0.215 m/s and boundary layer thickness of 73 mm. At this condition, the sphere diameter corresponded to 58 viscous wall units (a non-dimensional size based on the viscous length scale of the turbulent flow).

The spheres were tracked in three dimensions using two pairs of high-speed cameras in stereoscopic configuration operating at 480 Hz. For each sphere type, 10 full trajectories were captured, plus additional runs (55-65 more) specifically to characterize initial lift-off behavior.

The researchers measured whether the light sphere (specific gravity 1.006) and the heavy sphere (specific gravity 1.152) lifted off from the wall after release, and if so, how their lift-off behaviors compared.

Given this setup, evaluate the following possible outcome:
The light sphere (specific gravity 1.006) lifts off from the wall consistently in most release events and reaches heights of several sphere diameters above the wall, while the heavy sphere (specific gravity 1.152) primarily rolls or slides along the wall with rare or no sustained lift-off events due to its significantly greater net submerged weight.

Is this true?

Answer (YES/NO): YES